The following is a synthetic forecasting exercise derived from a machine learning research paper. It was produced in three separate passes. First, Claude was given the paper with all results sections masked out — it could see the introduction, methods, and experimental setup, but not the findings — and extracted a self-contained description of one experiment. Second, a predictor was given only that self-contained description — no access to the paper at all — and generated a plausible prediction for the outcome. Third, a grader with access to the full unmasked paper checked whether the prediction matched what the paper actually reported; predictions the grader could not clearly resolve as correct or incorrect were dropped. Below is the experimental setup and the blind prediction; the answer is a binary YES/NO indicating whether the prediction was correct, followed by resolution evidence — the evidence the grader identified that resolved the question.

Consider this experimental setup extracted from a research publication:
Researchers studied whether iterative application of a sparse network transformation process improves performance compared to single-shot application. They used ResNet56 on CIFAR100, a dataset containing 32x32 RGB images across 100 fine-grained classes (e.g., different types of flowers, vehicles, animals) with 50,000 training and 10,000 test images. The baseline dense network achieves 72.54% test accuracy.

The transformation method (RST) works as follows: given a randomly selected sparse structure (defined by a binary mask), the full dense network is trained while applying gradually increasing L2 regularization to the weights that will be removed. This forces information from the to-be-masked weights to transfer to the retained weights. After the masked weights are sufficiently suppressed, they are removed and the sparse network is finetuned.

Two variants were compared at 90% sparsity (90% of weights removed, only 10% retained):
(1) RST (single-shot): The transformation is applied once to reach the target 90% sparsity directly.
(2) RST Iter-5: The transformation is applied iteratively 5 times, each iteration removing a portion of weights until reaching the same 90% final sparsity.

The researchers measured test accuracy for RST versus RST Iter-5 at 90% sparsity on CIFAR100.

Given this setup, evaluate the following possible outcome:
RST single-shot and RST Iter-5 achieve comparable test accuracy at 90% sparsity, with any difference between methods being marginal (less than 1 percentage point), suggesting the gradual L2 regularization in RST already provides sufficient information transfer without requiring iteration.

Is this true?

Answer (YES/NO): YES